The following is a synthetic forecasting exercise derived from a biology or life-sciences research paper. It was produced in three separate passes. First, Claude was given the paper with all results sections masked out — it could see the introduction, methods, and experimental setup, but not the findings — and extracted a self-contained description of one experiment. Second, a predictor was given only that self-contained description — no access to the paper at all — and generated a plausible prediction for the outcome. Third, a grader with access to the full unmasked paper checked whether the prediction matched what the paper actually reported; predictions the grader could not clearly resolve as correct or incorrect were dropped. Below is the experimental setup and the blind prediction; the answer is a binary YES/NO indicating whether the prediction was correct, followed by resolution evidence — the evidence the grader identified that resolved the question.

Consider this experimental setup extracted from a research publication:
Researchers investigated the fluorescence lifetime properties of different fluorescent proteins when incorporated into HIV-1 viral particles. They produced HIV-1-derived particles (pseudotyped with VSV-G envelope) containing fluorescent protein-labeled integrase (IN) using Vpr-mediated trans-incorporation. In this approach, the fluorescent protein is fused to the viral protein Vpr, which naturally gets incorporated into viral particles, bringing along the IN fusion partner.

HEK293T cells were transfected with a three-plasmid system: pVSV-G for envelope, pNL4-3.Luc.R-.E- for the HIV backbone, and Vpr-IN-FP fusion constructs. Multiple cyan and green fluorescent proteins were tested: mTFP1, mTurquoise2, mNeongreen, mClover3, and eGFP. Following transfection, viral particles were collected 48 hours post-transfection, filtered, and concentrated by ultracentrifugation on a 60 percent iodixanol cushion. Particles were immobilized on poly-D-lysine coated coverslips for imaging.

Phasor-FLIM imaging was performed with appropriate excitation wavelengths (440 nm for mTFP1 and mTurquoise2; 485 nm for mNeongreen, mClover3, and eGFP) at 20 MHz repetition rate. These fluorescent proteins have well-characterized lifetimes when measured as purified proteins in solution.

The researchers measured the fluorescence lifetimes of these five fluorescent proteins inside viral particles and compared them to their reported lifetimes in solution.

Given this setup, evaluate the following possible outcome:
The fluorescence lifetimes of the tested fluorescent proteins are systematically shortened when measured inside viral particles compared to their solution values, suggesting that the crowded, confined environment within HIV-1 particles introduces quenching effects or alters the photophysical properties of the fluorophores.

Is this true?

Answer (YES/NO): NO